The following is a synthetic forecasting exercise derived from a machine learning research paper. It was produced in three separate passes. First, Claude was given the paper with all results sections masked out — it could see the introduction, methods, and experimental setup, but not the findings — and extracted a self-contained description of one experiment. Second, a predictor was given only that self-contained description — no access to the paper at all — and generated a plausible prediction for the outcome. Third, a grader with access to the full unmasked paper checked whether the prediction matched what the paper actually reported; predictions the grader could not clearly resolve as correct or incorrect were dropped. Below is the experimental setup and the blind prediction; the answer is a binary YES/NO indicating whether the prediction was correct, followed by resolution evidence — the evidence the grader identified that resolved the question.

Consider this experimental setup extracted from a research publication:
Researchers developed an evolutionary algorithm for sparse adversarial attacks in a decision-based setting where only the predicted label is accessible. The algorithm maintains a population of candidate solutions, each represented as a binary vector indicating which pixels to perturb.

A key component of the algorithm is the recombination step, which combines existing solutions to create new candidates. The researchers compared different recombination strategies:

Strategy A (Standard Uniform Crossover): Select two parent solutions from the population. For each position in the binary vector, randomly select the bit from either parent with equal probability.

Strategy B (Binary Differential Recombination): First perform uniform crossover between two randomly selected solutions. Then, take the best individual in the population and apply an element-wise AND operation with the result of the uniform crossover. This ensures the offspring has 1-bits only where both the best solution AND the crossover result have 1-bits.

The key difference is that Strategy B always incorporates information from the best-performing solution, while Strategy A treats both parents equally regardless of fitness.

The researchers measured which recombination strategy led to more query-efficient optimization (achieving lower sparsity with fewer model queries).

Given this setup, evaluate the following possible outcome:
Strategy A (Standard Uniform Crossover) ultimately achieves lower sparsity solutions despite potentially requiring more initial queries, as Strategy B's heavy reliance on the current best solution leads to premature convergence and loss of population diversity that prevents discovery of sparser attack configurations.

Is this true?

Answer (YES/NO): NO